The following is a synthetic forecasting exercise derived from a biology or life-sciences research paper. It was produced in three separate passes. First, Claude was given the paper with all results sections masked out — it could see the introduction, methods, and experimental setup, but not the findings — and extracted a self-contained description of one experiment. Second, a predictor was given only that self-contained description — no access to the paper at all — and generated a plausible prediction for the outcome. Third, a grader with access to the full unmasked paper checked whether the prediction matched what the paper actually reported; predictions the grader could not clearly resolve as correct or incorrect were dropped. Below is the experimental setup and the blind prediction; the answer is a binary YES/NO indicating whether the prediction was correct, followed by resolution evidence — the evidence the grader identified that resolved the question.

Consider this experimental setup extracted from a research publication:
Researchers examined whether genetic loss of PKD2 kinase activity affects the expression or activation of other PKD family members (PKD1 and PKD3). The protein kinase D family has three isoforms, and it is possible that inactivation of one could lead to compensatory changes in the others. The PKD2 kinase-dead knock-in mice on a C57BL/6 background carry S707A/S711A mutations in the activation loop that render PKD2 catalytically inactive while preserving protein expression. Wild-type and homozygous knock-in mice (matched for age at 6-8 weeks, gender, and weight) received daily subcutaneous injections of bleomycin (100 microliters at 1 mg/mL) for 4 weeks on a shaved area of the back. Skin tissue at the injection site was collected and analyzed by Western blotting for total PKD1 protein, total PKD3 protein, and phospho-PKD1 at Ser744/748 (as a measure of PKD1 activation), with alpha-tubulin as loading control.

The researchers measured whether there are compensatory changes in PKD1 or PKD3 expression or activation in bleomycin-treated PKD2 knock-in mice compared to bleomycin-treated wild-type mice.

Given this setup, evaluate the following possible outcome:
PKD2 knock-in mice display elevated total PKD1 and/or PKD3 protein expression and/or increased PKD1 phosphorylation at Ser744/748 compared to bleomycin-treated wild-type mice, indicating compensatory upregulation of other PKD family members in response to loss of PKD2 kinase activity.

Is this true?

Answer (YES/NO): NO